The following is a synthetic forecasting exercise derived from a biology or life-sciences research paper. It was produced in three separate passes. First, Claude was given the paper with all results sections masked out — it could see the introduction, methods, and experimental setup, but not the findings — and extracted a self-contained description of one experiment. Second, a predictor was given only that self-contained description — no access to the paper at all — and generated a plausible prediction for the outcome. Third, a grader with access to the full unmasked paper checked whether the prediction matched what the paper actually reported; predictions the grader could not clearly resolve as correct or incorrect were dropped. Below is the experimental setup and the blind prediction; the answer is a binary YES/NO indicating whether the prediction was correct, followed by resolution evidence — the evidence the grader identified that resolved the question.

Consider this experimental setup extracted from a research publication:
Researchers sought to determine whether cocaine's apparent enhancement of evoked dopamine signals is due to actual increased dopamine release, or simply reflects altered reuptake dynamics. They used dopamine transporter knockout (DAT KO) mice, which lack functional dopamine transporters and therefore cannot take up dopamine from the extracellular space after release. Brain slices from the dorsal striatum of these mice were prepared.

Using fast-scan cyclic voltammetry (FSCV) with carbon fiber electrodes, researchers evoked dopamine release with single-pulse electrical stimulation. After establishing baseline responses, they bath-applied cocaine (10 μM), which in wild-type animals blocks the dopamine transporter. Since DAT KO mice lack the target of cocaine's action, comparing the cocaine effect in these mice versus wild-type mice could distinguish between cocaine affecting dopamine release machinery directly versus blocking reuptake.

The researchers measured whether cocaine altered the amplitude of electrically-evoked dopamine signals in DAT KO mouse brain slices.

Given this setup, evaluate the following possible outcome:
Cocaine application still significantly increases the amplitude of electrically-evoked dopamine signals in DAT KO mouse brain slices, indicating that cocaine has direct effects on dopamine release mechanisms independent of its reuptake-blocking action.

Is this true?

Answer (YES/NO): NO